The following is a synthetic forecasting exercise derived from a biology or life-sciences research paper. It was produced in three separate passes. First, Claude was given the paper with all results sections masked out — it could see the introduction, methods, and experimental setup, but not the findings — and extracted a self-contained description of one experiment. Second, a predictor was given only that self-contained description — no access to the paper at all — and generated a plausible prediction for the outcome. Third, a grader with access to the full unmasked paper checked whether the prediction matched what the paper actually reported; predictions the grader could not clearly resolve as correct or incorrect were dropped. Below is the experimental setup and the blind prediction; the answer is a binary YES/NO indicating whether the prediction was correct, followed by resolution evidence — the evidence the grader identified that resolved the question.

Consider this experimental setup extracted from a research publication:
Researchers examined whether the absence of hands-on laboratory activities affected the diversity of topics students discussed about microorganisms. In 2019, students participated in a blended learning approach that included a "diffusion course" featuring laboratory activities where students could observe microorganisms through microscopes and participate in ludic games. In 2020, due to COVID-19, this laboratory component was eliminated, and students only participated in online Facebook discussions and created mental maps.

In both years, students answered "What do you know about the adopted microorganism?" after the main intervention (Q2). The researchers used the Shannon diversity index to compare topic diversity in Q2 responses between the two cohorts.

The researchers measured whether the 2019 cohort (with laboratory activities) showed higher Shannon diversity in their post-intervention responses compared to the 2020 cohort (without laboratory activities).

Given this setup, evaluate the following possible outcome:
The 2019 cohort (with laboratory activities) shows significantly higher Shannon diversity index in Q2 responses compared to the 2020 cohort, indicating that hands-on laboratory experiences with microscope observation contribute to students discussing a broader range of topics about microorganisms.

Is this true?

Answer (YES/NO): NO